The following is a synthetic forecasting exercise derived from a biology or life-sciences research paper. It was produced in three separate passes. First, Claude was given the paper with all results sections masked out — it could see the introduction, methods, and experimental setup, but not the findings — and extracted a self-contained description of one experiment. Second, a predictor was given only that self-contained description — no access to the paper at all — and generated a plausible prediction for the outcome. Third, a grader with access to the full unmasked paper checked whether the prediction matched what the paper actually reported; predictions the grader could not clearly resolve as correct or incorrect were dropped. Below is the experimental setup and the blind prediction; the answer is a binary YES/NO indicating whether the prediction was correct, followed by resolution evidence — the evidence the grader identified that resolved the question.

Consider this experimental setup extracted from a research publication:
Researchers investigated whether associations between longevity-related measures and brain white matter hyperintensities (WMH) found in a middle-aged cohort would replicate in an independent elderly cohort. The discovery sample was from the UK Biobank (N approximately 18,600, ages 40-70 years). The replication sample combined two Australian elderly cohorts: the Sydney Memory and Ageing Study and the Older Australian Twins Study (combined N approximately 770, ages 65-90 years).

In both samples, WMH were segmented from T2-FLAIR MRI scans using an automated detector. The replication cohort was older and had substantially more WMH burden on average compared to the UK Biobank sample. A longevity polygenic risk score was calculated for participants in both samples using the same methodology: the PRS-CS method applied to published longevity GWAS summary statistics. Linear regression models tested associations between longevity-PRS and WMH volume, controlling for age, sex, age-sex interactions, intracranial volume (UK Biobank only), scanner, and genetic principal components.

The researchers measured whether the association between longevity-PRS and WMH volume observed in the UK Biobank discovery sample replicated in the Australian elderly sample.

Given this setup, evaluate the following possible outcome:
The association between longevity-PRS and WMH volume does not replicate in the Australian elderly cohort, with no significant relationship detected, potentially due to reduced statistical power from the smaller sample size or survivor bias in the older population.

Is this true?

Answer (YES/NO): NO